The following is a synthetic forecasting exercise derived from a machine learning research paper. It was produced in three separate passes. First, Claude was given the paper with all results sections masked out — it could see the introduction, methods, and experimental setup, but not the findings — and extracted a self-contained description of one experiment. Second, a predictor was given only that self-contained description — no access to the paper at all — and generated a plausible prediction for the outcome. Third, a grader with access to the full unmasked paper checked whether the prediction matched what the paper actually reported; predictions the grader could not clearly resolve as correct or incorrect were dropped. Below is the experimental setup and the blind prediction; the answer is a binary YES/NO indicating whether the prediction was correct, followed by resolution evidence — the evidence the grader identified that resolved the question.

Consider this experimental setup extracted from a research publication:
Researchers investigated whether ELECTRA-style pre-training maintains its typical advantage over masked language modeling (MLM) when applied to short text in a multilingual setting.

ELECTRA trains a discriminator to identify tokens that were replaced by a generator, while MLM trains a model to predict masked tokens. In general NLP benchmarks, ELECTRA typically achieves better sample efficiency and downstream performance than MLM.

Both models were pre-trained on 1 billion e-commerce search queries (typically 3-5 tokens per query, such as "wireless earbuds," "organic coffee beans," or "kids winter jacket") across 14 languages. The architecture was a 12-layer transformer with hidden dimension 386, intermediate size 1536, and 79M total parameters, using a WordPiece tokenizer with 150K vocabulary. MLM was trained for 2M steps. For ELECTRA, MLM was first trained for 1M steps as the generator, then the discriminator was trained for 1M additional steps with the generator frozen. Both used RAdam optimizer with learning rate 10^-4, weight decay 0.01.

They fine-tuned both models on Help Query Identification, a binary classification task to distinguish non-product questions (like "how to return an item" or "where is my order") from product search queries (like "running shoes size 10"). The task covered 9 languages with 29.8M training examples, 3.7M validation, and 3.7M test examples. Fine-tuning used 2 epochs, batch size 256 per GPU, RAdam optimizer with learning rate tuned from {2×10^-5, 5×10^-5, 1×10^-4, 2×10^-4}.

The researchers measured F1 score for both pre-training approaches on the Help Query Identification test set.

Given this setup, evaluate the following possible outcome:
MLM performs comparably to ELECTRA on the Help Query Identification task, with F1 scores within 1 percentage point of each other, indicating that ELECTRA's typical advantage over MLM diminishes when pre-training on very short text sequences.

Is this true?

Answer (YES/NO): YES